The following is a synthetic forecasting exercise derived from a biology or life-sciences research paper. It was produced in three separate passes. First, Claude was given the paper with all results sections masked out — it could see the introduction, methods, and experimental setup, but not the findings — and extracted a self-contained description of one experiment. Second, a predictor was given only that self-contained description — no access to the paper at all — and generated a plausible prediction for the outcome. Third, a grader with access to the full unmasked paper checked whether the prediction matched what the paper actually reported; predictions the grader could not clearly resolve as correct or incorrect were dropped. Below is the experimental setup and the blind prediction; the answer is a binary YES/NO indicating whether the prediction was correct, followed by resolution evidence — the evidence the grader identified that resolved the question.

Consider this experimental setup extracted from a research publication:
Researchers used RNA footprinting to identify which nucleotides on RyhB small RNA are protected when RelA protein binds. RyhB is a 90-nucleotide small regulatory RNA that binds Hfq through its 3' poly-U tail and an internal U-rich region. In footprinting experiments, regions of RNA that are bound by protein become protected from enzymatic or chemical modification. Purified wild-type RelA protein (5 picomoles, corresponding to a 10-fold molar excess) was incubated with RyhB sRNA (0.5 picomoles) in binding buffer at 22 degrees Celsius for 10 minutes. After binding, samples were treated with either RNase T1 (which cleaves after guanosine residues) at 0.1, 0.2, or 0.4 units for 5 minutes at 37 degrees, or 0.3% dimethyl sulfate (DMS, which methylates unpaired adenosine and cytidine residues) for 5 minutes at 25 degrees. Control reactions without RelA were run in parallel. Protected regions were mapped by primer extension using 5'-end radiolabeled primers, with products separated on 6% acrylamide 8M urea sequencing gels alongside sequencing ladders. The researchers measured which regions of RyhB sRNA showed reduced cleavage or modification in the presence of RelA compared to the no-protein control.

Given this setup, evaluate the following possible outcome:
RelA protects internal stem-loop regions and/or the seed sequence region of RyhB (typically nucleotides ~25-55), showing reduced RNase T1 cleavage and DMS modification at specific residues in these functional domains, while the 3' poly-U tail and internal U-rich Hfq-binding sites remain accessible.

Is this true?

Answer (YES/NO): NO